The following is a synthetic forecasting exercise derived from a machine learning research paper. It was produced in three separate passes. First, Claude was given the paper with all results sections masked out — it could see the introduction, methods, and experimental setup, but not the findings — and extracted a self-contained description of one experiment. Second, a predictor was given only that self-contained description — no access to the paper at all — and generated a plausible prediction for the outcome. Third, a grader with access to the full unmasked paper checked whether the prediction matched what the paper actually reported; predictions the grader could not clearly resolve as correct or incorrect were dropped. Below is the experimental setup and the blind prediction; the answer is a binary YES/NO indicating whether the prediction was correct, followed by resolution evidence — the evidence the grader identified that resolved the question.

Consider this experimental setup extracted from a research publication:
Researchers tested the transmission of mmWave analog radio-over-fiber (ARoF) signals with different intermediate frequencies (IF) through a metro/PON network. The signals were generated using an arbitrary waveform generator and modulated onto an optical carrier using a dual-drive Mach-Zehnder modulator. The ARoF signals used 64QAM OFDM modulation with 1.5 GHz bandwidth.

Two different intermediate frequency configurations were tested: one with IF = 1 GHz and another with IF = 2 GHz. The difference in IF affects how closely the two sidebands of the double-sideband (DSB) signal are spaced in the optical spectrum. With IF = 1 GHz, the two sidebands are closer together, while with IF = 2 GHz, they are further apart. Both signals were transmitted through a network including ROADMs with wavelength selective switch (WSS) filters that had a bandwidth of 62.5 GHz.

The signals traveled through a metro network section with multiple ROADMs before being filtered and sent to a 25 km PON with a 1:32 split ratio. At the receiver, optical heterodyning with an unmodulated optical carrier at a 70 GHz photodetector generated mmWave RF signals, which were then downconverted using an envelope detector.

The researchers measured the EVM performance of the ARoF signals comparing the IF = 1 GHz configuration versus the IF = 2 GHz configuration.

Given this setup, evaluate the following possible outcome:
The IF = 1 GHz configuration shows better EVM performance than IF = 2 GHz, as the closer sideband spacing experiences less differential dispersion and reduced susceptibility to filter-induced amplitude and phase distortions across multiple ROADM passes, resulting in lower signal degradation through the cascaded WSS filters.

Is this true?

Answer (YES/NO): NO